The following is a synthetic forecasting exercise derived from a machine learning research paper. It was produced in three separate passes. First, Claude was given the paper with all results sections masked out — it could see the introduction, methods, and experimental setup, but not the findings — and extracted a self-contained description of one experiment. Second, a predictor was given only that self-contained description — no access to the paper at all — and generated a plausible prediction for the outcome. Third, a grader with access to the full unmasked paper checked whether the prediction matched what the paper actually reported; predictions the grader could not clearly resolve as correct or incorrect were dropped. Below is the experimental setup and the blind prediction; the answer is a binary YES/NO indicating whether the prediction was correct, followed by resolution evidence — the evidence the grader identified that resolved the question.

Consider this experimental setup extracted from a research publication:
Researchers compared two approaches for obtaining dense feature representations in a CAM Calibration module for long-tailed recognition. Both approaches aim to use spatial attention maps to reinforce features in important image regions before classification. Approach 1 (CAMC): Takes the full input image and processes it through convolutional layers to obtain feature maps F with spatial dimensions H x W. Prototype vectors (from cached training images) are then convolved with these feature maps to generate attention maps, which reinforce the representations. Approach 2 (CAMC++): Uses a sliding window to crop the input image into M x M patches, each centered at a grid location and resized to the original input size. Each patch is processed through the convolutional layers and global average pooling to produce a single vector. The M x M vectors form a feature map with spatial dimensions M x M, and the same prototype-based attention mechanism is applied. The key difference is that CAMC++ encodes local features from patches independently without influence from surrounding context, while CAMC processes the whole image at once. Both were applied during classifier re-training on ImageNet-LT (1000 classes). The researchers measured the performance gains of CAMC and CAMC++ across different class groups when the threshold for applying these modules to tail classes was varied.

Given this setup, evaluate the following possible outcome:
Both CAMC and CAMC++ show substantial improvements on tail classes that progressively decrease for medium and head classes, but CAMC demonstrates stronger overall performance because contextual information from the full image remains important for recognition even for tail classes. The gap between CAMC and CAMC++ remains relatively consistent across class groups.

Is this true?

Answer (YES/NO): NO